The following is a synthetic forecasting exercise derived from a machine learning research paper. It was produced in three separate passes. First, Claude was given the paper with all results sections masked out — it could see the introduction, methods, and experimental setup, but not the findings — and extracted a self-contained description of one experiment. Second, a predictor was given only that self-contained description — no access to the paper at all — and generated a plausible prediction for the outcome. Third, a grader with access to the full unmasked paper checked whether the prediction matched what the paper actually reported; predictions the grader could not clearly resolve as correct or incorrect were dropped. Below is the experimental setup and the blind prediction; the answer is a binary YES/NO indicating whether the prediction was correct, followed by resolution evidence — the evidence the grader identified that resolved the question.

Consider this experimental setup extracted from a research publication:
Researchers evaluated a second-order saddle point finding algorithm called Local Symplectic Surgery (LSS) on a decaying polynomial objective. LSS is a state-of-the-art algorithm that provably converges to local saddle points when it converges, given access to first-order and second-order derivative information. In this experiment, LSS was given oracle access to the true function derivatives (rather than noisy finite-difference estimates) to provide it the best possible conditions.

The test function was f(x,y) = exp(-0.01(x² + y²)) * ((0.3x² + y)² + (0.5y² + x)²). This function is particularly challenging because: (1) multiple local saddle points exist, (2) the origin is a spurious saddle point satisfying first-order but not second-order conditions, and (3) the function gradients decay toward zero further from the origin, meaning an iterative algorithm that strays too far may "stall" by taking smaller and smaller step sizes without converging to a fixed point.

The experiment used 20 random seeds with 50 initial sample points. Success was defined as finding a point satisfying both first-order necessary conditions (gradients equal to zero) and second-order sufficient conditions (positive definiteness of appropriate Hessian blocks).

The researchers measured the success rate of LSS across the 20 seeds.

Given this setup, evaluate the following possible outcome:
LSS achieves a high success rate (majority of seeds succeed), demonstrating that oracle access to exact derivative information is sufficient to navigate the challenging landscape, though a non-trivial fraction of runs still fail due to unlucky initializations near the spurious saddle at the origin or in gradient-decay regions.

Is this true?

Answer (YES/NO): NO